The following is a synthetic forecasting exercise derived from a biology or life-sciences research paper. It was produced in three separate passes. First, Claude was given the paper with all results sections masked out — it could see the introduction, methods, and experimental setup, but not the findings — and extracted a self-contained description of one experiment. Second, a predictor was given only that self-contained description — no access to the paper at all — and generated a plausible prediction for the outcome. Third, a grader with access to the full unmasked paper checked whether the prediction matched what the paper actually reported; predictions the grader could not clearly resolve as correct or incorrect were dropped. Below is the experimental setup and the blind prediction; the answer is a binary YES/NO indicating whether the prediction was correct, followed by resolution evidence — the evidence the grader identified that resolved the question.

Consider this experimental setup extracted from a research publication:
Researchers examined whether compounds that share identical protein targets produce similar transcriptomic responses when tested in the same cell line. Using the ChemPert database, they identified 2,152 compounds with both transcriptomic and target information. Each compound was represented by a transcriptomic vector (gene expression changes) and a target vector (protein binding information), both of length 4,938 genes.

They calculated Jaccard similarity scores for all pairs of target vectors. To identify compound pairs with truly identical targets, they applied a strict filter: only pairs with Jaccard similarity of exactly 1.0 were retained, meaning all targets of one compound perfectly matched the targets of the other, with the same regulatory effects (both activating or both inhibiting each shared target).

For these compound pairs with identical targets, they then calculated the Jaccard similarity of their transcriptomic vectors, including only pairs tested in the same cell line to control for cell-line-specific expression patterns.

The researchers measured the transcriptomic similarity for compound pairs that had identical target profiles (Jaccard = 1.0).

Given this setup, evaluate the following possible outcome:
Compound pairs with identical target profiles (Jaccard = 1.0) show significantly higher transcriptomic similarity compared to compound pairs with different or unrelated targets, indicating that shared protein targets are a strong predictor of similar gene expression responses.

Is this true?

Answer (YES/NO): NO